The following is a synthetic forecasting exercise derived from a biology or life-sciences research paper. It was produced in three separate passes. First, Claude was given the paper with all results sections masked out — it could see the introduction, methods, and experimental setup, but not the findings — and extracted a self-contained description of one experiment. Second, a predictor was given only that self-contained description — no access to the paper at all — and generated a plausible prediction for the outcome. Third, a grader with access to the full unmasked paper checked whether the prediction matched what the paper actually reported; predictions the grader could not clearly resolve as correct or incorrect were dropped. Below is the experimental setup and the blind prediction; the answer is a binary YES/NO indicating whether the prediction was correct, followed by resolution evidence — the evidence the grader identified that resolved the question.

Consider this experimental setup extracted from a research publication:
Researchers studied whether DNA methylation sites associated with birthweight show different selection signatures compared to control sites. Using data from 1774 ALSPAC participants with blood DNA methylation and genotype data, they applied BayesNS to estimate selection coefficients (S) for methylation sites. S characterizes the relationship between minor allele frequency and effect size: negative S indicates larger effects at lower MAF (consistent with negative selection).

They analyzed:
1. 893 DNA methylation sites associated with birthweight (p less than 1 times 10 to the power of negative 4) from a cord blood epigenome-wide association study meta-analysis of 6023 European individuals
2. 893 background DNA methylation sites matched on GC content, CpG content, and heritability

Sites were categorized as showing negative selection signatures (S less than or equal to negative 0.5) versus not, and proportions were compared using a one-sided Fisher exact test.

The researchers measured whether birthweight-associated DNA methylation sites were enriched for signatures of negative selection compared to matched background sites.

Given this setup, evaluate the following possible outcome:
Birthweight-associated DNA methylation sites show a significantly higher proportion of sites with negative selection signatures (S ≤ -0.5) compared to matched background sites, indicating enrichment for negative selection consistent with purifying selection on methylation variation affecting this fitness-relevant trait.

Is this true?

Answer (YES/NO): YES